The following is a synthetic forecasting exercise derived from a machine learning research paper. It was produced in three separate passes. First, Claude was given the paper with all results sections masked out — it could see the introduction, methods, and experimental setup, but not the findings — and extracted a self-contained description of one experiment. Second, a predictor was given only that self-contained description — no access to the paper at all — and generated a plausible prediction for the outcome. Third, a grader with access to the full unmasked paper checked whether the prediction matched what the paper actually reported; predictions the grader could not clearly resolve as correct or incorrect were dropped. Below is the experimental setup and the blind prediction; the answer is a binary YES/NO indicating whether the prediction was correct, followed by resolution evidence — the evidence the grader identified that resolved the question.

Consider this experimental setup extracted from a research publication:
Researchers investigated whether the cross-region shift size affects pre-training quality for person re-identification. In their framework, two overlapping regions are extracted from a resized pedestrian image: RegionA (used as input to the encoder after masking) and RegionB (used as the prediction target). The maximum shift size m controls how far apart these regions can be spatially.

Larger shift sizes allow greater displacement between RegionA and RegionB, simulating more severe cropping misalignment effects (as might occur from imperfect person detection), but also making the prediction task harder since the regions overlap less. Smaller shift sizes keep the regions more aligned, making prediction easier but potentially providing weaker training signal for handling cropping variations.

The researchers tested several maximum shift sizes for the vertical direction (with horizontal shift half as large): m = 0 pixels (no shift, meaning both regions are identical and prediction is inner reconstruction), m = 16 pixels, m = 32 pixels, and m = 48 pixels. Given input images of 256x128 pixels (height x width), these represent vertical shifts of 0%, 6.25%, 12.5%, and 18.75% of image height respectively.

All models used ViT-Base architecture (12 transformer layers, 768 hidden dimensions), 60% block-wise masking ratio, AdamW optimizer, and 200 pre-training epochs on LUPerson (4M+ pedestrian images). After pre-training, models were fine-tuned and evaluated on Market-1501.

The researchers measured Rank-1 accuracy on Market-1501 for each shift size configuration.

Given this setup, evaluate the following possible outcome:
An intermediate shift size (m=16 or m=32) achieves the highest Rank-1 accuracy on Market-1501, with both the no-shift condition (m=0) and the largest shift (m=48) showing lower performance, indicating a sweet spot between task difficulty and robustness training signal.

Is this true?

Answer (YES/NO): NO